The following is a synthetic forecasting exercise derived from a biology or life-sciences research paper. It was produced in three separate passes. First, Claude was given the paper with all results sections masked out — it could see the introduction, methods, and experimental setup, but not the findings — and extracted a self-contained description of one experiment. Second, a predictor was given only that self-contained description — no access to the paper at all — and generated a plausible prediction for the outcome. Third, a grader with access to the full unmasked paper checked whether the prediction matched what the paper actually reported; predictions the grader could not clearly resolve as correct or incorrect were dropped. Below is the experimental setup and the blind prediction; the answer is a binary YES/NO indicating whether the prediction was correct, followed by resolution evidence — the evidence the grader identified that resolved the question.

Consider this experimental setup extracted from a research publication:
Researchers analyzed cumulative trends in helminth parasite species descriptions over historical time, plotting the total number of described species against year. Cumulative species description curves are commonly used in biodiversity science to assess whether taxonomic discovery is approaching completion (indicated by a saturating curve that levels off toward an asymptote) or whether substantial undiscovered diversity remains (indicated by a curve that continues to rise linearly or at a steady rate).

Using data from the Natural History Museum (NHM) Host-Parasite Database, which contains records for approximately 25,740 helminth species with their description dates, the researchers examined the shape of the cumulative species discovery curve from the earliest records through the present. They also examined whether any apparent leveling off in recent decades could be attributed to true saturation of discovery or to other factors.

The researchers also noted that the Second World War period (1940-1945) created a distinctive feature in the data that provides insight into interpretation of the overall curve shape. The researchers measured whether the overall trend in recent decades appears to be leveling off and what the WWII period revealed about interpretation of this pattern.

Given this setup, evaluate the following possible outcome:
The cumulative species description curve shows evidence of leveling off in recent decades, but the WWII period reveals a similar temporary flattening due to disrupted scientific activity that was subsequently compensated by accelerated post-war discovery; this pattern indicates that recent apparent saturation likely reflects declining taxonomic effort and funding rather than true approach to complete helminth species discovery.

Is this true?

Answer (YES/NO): NO